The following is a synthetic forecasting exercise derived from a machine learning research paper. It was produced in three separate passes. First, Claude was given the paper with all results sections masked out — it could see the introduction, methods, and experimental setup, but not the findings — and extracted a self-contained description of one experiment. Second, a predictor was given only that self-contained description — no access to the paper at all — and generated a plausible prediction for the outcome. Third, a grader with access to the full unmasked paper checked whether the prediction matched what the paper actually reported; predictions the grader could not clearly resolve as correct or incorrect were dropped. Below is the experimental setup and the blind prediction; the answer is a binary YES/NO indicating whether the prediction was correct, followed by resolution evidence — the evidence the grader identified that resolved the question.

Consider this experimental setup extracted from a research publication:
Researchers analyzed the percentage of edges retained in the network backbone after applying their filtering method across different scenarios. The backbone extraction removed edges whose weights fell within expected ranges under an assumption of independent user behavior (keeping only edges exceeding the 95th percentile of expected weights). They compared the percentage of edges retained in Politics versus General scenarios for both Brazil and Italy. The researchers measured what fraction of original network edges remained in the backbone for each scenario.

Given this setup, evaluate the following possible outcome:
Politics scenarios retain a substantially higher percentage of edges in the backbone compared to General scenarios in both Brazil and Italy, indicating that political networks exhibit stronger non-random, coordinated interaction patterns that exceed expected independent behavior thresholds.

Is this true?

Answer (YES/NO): YES